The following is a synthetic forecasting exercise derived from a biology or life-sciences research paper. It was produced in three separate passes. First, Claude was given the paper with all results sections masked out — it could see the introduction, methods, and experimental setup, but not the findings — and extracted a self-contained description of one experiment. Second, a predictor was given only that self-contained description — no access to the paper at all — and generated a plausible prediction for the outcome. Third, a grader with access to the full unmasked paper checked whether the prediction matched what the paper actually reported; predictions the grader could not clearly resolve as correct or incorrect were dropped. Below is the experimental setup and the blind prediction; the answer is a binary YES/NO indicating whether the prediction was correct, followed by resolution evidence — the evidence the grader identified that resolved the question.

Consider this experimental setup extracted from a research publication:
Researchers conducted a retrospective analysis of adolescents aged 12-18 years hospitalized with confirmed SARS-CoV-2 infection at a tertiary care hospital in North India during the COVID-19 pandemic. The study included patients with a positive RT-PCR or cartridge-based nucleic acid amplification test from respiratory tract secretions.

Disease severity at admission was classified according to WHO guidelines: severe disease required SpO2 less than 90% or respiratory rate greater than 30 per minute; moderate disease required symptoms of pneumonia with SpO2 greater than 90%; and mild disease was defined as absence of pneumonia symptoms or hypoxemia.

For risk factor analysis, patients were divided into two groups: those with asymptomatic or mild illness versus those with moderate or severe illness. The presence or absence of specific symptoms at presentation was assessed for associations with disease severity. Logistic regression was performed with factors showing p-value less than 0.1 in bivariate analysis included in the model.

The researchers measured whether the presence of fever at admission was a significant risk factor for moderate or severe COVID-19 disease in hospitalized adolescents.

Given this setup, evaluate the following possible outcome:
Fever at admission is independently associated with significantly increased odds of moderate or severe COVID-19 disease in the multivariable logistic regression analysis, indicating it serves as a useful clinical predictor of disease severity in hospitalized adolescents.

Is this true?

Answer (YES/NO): YES